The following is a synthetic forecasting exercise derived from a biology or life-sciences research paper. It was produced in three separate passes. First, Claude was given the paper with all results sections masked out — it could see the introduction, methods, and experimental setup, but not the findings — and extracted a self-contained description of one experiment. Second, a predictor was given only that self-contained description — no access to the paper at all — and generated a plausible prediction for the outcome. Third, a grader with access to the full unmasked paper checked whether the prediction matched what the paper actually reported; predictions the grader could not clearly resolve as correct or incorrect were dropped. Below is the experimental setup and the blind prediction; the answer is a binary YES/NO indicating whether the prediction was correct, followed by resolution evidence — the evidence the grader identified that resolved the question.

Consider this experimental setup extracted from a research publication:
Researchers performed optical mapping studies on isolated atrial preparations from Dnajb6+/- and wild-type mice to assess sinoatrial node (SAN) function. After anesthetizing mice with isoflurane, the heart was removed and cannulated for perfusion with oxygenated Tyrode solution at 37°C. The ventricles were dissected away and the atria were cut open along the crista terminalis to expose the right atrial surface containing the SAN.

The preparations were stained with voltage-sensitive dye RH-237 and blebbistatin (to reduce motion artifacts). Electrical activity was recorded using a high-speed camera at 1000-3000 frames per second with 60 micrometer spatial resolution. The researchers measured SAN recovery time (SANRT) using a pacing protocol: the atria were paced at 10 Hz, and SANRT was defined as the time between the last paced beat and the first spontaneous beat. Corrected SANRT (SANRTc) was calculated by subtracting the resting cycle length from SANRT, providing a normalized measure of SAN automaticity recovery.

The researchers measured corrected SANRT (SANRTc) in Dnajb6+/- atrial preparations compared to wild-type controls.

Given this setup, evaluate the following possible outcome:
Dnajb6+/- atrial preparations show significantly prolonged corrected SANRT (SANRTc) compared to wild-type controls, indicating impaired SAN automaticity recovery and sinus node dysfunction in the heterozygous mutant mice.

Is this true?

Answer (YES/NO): YES